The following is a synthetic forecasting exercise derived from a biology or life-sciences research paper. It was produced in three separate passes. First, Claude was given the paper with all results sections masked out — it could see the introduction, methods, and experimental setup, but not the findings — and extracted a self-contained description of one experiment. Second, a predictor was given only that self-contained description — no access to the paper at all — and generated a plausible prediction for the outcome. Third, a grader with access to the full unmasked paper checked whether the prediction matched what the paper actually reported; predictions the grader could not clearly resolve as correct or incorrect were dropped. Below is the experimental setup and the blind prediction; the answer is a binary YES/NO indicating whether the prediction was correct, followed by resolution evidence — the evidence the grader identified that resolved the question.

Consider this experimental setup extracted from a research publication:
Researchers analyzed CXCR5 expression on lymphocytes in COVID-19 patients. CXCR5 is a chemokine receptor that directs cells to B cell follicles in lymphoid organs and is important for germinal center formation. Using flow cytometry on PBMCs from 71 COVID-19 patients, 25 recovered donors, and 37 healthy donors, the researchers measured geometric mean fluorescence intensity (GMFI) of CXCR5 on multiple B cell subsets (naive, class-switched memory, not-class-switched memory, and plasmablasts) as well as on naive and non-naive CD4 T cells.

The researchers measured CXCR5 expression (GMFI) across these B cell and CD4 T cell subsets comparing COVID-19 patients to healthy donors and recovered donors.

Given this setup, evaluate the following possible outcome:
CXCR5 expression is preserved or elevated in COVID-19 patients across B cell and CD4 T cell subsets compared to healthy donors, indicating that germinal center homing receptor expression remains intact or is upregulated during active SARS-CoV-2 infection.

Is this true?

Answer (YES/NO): NO